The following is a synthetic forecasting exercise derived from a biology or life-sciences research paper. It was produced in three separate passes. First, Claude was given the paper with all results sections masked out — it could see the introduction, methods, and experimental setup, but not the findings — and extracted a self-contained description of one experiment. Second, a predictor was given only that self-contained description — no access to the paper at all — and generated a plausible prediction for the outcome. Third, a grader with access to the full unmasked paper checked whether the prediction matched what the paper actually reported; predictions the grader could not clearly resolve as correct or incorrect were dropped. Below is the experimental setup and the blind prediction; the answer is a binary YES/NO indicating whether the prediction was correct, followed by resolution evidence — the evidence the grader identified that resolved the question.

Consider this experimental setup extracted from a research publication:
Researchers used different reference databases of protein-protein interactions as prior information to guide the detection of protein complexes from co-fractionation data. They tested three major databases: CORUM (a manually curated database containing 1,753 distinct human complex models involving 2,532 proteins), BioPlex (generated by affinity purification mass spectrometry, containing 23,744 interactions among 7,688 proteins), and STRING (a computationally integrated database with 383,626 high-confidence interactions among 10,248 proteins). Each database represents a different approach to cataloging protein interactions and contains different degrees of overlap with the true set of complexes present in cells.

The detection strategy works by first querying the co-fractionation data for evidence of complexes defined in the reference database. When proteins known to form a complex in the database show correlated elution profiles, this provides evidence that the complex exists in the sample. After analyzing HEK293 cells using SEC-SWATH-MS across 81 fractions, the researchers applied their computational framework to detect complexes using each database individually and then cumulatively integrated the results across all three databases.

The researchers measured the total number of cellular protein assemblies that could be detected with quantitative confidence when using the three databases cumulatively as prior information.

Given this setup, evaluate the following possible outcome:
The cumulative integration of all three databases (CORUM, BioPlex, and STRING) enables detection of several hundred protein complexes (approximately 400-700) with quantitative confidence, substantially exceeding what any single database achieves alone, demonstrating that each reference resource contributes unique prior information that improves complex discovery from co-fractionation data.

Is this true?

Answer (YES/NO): YES